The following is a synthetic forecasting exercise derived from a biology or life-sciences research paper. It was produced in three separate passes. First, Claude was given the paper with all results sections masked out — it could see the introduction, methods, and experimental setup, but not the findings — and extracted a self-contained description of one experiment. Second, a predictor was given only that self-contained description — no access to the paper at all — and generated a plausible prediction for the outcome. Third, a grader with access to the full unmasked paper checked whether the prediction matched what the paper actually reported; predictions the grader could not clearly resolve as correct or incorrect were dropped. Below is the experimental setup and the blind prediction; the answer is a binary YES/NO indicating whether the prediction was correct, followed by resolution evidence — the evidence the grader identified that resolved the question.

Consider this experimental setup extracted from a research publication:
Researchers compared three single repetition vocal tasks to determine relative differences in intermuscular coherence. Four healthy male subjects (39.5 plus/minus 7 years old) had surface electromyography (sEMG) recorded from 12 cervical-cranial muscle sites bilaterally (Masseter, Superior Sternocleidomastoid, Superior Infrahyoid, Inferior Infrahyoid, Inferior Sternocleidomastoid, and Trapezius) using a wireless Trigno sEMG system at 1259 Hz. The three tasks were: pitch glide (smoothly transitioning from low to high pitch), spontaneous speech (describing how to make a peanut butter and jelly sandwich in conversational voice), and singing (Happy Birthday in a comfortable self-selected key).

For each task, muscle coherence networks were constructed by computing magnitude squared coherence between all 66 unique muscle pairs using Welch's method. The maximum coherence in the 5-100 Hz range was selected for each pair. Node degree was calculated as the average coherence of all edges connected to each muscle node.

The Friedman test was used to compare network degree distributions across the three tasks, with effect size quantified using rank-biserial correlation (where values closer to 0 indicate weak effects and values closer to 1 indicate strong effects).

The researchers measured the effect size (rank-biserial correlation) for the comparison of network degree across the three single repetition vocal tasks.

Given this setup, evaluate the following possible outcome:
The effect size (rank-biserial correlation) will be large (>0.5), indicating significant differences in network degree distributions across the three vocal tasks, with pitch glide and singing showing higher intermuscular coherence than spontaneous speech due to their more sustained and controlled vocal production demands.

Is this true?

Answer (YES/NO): YES